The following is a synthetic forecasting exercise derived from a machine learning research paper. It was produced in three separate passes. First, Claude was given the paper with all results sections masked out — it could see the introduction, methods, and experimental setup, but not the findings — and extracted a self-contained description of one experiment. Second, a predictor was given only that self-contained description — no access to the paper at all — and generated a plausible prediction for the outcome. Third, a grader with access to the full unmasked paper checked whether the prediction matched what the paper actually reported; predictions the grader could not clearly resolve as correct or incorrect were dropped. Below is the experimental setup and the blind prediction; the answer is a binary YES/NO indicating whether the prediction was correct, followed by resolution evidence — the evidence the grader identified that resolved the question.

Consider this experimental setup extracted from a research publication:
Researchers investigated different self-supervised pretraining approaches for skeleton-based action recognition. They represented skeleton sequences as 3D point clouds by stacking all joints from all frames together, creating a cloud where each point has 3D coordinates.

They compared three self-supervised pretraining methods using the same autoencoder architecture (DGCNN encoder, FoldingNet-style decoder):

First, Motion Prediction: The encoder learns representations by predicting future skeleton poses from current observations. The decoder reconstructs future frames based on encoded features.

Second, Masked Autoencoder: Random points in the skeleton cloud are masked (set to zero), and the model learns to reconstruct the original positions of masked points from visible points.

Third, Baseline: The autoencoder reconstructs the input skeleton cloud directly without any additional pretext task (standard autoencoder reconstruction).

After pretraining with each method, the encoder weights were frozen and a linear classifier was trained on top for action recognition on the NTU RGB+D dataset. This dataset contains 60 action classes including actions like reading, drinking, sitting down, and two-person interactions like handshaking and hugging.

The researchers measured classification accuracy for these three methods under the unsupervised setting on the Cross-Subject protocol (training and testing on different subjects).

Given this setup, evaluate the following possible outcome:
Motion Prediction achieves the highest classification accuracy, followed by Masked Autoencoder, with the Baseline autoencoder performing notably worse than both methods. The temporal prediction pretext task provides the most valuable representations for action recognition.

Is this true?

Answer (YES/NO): NO